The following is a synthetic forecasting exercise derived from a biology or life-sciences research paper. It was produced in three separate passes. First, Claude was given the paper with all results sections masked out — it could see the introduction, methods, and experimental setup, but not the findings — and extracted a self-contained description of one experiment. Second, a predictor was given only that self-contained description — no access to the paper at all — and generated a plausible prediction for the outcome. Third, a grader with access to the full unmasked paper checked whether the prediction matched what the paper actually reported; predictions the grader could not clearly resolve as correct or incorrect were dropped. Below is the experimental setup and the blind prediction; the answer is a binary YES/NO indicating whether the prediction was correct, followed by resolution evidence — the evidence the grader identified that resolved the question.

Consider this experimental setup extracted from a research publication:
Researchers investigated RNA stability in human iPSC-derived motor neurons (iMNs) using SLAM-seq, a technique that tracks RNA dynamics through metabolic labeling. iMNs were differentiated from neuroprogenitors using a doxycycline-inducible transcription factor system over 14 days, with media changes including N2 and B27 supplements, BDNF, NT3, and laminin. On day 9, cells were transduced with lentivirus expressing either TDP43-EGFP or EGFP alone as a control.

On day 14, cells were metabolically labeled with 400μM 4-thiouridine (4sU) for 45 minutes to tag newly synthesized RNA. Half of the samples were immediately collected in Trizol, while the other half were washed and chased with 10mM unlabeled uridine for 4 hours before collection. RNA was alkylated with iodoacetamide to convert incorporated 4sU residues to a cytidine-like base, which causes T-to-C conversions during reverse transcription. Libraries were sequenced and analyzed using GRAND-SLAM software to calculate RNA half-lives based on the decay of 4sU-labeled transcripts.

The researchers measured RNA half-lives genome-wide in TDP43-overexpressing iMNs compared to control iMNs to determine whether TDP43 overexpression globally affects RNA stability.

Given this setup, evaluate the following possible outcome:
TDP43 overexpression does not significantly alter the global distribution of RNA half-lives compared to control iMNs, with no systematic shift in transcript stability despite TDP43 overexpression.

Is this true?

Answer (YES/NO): NO